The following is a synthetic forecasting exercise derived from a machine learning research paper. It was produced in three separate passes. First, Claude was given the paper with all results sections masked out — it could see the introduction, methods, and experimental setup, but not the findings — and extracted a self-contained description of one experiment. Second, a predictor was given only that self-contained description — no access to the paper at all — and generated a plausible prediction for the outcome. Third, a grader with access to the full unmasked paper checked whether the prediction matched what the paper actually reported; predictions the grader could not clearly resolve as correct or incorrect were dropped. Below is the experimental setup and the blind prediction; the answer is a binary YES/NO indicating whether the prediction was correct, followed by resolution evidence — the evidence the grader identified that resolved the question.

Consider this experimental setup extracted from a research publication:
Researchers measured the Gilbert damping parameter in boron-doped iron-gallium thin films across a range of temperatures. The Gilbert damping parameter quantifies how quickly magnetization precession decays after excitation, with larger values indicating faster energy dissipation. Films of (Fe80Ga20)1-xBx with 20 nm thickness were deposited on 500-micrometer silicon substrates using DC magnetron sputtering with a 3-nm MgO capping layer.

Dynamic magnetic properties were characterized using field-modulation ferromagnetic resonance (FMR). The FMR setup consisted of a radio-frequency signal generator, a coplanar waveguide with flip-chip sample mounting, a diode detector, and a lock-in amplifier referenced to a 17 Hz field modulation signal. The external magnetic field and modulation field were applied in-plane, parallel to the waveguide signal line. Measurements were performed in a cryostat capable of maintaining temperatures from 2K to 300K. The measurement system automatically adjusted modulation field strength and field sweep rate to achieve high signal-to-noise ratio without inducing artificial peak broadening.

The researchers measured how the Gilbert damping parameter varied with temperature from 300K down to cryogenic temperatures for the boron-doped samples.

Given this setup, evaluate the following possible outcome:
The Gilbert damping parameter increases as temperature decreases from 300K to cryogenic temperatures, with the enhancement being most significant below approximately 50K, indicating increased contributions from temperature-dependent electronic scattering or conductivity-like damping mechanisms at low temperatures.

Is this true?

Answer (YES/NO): NO